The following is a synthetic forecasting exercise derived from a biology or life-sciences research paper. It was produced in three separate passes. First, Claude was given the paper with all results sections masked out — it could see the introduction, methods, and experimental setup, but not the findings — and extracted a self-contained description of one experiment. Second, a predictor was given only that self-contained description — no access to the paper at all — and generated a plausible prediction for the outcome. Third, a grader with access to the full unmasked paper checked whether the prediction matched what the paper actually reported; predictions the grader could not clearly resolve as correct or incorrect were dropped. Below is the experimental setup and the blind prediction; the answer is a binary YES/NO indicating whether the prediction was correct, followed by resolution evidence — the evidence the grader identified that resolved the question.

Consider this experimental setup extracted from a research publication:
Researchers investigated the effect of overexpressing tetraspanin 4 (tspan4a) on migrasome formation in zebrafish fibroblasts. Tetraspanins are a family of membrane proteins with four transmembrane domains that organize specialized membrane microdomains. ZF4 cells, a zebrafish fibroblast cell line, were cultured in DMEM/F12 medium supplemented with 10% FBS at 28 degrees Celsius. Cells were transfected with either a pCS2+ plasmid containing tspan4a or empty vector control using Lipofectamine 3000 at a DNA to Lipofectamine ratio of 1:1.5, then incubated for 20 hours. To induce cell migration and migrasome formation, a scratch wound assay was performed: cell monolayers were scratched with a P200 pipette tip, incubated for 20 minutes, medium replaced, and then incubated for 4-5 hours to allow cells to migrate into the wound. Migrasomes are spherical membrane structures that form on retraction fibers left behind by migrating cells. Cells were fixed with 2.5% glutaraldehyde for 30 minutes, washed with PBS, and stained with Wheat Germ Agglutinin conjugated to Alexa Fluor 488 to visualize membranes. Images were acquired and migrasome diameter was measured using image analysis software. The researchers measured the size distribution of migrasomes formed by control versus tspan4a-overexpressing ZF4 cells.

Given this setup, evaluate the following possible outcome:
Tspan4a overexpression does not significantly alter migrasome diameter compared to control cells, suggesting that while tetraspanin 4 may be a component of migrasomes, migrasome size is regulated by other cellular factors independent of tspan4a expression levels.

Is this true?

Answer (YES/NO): NO